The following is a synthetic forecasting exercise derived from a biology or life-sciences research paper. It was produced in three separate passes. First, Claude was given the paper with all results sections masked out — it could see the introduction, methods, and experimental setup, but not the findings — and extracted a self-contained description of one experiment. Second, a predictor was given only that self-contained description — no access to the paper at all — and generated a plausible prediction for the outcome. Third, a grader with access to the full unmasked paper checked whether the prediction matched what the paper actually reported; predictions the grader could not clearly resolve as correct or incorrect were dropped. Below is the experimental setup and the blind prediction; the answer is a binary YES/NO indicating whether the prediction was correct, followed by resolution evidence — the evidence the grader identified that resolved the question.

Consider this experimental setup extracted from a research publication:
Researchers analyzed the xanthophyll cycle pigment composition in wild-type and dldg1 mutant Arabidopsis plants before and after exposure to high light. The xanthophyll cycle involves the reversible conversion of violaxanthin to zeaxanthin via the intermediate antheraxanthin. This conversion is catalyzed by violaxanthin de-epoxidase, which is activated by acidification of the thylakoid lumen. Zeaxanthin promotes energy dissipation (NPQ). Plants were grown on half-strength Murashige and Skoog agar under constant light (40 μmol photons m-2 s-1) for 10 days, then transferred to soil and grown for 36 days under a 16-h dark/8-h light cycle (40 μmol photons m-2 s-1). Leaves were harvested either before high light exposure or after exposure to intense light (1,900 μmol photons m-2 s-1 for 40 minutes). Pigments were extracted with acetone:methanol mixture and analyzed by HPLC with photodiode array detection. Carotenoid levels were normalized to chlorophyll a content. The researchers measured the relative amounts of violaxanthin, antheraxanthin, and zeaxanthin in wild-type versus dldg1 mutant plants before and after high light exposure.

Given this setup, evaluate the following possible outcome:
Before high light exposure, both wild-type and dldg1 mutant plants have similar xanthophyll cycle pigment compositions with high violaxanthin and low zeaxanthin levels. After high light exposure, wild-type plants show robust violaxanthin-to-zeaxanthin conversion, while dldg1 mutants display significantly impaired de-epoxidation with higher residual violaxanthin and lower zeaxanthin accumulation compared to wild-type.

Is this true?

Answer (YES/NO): NO